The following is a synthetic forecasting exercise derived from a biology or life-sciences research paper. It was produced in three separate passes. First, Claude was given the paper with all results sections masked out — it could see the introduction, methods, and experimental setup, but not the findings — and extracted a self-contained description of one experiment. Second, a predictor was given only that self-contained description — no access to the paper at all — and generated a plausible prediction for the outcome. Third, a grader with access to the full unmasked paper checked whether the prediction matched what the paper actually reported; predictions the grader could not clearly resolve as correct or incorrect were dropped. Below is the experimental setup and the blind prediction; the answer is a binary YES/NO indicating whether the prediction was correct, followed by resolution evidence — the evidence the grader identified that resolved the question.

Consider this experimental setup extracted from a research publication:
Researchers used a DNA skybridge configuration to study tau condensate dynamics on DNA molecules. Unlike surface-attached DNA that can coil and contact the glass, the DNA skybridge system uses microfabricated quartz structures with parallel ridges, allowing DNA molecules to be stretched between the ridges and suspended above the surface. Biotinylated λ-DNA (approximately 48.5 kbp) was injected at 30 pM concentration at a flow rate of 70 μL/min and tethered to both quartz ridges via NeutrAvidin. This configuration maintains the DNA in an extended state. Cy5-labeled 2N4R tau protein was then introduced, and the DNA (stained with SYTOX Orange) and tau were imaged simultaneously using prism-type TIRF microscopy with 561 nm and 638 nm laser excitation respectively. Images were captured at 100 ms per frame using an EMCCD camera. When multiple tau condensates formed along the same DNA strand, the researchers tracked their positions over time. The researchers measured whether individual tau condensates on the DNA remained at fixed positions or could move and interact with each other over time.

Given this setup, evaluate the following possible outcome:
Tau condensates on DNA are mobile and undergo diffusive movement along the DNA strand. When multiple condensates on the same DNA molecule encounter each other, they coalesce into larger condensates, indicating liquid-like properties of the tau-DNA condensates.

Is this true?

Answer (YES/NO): NO